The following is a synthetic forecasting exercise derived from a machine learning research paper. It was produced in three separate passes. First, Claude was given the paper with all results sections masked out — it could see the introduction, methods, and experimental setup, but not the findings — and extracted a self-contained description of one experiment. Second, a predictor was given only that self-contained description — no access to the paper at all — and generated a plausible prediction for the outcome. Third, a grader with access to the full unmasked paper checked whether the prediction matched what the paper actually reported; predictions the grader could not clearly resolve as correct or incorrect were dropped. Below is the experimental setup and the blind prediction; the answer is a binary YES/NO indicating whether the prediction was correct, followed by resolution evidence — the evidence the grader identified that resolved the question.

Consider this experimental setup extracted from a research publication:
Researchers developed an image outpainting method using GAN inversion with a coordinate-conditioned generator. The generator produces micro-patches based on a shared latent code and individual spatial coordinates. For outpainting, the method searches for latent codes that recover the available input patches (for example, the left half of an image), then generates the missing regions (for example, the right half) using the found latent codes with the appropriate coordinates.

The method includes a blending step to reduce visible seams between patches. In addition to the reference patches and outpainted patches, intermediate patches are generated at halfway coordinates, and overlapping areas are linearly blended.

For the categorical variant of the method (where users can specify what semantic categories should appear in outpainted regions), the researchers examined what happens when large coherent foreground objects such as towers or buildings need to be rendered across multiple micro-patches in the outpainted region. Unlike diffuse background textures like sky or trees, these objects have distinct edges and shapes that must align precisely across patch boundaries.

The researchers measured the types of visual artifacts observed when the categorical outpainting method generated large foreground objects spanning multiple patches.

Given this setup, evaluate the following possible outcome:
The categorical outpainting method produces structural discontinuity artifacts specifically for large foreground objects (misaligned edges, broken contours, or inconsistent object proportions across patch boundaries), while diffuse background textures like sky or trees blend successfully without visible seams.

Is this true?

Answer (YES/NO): NO